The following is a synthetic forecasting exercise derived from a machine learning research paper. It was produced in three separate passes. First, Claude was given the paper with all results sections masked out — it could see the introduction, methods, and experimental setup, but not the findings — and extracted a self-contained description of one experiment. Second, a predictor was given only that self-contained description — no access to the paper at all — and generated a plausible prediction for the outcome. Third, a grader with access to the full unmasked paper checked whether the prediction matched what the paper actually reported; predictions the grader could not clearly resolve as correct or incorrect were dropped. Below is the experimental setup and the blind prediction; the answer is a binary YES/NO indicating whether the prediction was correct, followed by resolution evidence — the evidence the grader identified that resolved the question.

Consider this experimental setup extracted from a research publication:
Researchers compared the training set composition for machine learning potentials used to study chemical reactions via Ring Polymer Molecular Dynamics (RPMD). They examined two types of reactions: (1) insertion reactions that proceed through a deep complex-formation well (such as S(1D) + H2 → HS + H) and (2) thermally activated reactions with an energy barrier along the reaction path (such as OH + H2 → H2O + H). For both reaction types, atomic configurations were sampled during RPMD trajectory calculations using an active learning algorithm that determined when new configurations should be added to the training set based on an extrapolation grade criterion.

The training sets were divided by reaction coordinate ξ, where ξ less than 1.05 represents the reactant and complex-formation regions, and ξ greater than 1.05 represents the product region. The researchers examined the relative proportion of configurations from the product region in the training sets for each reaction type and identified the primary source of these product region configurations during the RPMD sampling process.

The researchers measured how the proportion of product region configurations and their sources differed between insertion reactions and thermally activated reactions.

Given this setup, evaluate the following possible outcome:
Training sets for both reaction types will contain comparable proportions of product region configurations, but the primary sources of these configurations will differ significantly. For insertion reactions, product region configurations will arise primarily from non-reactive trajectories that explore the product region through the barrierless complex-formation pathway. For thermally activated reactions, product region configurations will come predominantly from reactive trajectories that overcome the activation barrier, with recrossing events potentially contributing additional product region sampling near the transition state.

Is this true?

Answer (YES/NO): NO